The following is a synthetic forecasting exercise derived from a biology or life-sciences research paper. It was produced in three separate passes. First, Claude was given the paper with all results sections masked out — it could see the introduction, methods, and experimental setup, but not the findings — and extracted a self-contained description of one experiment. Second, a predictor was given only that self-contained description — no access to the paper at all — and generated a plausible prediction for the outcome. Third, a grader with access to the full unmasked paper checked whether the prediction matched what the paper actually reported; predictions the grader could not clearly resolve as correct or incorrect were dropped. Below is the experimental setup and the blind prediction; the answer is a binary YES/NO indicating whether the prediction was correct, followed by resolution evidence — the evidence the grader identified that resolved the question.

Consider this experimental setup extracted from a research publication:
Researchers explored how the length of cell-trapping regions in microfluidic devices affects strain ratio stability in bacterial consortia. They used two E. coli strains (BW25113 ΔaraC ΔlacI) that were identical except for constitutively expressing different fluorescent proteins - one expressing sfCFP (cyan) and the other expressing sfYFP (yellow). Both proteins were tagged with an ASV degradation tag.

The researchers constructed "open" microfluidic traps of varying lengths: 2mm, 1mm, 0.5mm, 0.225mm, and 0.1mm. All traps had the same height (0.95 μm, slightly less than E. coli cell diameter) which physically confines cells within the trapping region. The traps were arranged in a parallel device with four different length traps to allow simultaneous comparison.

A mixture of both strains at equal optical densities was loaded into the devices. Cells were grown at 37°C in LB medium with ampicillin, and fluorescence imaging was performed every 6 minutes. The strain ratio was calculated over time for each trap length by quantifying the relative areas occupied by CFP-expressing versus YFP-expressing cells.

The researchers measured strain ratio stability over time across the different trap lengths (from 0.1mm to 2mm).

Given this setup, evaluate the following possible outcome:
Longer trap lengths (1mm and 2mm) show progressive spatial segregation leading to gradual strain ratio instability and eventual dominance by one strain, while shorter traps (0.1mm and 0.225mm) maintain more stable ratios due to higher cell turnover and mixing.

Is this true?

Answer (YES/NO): NO